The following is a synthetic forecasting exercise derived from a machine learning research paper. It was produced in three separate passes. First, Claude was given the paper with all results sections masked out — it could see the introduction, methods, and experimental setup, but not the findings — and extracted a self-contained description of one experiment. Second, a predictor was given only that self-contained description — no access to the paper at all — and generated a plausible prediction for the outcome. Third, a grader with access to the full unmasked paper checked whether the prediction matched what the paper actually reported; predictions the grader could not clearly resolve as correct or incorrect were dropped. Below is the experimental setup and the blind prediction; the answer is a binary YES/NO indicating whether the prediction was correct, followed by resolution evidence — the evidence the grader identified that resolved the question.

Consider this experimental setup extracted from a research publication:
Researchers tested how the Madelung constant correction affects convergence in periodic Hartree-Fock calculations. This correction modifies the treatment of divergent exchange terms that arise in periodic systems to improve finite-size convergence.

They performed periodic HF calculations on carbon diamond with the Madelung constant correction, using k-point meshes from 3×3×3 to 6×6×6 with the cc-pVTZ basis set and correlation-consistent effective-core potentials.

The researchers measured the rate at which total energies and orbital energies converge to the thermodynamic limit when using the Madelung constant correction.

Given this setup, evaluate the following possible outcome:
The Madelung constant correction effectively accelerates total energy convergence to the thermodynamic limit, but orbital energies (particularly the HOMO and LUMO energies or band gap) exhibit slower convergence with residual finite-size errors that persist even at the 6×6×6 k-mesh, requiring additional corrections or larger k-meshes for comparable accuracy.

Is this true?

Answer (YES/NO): NO